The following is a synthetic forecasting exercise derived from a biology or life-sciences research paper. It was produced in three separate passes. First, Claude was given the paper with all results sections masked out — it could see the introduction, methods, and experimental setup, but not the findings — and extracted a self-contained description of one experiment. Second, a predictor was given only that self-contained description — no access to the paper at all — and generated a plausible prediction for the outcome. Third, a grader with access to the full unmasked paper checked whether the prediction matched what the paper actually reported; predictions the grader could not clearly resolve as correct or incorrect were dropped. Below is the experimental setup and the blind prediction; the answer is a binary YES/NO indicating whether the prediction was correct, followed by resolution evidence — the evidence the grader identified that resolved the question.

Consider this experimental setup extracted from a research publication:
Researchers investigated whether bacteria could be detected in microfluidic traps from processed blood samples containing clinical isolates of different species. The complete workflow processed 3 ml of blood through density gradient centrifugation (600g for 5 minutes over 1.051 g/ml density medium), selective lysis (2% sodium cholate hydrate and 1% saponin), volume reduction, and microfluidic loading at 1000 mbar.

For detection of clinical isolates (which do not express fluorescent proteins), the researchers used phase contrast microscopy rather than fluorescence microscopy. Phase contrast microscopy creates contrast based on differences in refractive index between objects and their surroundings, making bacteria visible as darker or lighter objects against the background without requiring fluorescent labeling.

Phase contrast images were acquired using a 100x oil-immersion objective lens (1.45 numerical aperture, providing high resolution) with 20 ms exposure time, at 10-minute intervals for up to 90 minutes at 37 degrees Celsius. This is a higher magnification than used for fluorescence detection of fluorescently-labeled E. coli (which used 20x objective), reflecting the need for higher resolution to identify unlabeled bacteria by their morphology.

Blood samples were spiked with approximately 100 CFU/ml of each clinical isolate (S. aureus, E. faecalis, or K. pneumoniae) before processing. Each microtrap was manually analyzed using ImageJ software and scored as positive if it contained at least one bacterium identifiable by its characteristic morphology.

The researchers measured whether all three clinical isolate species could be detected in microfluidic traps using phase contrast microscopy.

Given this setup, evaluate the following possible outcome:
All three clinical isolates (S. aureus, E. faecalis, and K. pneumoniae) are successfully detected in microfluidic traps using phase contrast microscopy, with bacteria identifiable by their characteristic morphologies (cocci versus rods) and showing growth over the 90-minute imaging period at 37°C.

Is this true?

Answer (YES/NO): NO